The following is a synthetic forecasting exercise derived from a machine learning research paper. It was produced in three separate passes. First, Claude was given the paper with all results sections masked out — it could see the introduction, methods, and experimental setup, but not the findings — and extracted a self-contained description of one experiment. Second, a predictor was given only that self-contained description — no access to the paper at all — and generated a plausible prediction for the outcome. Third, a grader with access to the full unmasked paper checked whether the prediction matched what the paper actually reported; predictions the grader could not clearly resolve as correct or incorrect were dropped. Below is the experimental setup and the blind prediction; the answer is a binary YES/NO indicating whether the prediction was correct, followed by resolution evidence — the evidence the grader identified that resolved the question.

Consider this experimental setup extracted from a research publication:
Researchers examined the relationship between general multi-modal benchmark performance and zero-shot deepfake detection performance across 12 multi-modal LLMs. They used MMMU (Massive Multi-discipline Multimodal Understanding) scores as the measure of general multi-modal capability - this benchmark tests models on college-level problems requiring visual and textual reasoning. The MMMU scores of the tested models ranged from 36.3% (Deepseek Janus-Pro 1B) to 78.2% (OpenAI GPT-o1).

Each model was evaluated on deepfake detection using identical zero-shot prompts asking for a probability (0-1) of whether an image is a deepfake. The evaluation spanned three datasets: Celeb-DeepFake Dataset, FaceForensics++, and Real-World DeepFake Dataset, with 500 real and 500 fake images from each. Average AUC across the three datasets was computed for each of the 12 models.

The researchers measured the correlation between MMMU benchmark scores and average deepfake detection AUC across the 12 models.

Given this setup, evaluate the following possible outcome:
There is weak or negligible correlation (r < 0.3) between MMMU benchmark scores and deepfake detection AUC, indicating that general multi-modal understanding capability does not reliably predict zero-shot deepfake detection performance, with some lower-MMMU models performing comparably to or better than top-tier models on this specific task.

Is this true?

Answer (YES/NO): YES